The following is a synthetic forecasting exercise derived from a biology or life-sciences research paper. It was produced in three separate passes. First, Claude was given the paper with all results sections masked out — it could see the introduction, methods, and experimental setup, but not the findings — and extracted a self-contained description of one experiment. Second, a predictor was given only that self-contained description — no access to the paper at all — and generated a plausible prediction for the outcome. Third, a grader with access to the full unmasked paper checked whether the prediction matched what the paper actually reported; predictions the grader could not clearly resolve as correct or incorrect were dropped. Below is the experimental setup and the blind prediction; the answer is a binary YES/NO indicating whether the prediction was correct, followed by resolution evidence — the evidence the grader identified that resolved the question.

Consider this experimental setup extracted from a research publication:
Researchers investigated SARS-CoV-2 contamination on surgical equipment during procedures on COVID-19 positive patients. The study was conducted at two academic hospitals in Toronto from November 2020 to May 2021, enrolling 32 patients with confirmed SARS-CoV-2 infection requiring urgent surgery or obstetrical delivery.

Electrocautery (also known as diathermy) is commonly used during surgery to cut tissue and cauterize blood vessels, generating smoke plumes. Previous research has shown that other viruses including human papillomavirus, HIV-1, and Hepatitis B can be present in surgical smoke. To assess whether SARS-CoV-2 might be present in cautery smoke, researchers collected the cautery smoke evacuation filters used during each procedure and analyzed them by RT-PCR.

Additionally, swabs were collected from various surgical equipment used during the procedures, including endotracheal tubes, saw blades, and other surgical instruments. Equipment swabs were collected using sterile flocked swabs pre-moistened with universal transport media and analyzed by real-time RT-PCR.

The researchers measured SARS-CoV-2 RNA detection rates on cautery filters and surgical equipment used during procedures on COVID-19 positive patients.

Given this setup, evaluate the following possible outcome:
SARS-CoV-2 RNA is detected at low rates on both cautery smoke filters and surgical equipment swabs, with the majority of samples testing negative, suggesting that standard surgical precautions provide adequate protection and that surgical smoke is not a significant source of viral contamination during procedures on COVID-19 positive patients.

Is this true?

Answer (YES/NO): NO